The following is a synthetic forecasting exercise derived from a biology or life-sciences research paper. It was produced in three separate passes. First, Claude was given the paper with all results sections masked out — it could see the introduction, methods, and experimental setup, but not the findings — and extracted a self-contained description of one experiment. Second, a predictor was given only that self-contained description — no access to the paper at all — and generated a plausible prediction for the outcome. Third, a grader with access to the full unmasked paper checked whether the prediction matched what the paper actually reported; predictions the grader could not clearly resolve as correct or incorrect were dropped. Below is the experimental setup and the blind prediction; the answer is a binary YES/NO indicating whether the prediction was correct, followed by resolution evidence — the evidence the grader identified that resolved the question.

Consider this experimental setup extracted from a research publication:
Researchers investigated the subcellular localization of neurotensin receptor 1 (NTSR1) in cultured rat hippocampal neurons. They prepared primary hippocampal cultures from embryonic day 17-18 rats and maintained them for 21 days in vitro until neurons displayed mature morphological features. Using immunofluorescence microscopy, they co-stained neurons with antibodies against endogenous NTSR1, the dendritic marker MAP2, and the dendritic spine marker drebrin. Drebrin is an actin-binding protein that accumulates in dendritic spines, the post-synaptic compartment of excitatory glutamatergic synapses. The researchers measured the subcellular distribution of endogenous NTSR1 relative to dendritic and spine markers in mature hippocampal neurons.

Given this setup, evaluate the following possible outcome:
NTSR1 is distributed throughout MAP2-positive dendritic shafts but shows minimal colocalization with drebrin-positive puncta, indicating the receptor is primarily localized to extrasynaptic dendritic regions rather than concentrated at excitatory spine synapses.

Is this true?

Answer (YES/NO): NO